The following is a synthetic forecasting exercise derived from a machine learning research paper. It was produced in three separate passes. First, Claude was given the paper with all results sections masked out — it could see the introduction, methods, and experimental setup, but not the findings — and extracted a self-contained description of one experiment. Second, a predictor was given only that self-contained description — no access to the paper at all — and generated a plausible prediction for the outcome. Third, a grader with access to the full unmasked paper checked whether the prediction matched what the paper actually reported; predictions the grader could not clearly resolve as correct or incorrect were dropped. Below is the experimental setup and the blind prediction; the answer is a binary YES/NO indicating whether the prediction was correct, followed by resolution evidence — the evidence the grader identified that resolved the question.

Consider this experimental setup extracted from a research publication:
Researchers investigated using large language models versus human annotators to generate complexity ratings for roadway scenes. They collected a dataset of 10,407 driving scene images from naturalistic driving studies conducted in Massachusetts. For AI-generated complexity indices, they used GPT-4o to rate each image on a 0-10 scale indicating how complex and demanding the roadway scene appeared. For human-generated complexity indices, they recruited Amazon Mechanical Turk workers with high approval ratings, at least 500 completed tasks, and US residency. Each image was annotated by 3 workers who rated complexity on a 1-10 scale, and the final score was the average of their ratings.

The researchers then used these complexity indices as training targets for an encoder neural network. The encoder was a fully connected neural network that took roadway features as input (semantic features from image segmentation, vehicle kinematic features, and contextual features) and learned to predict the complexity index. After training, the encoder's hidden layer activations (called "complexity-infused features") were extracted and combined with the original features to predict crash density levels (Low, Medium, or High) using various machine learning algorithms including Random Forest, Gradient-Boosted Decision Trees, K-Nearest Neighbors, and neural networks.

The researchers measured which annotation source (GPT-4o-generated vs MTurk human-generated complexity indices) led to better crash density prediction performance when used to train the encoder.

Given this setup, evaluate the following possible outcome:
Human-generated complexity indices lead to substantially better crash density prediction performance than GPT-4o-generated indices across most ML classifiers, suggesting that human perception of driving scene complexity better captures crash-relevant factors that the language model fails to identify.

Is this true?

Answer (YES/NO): NO